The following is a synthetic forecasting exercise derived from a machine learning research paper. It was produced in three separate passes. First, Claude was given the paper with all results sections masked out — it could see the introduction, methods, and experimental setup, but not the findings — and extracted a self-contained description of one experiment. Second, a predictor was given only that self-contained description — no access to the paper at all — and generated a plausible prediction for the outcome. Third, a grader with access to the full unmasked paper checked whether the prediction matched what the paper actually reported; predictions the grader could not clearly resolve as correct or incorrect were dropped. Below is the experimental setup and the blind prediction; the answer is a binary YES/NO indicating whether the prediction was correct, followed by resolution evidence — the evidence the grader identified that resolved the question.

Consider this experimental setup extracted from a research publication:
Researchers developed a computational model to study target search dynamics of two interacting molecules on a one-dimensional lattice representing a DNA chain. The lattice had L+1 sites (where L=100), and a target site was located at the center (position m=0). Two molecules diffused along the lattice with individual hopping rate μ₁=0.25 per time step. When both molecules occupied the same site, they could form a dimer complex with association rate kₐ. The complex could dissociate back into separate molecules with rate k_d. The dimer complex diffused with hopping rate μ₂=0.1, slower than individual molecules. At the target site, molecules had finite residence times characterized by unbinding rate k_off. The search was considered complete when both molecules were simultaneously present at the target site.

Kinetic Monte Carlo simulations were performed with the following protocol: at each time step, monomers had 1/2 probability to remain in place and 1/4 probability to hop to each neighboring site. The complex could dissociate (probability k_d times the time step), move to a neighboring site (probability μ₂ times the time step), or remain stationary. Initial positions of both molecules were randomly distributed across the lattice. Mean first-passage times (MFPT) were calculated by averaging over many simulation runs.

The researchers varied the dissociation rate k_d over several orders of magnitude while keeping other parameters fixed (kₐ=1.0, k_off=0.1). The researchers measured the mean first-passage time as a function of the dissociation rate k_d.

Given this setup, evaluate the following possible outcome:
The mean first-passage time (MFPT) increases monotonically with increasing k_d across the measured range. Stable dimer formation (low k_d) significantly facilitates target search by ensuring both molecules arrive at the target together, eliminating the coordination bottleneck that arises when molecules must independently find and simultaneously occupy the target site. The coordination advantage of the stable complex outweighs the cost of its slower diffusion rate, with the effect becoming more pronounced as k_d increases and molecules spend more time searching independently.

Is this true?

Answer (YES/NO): NO